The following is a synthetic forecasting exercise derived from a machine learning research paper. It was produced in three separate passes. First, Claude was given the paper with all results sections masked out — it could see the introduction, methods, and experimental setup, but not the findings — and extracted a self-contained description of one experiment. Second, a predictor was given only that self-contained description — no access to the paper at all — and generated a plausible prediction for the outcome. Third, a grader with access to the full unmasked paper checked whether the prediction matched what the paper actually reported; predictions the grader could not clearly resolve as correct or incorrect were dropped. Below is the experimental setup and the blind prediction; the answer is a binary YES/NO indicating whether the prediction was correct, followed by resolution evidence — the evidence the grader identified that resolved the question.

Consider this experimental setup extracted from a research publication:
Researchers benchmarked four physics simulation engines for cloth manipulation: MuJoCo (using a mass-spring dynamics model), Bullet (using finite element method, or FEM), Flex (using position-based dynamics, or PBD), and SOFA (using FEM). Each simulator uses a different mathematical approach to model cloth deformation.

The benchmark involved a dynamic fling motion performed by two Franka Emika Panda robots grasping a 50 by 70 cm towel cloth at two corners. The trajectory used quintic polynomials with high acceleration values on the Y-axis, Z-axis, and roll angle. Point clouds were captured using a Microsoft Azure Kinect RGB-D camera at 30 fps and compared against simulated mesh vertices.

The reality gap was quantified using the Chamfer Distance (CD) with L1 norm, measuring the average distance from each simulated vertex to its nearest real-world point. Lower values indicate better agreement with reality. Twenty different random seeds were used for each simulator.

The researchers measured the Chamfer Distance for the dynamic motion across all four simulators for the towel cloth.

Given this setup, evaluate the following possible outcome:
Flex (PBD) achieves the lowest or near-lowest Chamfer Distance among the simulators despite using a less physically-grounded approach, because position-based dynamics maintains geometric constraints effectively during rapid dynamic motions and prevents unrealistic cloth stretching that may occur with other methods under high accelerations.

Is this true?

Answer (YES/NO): NO